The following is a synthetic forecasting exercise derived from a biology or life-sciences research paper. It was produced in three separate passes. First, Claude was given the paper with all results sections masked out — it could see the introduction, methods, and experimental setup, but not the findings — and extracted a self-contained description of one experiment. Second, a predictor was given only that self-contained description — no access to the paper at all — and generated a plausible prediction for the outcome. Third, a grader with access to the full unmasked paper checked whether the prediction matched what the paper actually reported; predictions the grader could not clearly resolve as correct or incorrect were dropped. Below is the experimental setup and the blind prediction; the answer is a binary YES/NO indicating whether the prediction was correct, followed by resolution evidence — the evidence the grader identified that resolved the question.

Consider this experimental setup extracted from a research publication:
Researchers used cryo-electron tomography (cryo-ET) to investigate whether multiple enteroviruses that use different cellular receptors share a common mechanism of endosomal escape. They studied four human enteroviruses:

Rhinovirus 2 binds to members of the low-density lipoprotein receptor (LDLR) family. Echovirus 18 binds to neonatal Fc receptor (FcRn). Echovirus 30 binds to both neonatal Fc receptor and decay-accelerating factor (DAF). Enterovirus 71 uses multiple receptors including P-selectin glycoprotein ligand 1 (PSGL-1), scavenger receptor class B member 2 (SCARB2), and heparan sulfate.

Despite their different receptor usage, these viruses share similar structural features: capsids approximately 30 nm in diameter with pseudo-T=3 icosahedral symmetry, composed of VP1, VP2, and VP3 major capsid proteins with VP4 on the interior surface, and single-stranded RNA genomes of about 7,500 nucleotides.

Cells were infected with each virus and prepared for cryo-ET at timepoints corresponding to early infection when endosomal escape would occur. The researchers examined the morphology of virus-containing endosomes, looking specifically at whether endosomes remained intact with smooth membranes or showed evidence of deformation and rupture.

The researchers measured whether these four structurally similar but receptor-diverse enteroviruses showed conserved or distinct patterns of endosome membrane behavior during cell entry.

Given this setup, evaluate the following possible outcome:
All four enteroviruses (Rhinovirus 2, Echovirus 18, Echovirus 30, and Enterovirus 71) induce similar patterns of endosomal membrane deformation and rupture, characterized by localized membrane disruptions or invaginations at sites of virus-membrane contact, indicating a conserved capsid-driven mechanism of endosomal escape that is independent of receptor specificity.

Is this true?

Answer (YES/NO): NO